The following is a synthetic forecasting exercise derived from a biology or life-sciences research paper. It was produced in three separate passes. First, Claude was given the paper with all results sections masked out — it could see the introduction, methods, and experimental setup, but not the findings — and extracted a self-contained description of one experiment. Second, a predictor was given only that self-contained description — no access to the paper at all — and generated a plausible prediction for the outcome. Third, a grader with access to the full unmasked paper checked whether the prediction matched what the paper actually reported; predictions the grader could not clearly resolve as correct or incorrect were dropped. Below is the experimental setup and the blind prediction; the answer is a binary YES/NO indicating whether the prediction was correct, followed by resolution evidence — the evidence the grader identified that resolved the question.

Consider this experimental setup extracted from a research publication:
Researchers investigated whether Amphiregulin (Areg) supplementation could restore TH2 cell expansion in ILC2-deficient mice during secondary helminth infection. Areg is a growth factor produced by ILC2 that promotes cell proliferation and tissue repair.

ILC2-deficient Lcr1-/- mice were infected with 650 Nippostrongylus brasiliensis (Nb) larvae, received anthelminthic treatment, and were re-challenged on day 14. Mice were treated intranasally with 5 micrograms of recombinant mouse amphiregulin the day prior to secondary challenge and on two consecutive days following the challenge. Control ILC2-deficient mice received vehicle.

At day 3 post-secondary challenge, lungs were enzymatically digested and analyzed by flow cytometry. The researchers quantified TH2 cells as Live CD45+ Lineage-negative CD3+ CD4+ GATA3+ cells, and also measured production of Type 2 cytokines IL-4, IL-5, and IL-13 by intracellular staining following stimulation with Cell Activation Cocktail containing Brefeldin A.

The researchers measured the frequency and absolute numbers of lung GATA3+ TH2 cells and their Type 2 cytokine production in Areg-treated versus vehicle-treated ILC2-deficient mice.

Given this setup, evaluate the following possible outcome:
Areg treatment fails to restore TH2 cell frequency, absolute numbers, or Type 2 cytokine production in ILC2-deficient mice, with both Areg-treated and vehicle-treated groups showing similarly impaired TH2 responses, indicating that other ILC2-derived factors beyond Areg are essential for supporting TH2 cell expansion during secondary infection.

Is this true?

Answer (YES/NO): NO